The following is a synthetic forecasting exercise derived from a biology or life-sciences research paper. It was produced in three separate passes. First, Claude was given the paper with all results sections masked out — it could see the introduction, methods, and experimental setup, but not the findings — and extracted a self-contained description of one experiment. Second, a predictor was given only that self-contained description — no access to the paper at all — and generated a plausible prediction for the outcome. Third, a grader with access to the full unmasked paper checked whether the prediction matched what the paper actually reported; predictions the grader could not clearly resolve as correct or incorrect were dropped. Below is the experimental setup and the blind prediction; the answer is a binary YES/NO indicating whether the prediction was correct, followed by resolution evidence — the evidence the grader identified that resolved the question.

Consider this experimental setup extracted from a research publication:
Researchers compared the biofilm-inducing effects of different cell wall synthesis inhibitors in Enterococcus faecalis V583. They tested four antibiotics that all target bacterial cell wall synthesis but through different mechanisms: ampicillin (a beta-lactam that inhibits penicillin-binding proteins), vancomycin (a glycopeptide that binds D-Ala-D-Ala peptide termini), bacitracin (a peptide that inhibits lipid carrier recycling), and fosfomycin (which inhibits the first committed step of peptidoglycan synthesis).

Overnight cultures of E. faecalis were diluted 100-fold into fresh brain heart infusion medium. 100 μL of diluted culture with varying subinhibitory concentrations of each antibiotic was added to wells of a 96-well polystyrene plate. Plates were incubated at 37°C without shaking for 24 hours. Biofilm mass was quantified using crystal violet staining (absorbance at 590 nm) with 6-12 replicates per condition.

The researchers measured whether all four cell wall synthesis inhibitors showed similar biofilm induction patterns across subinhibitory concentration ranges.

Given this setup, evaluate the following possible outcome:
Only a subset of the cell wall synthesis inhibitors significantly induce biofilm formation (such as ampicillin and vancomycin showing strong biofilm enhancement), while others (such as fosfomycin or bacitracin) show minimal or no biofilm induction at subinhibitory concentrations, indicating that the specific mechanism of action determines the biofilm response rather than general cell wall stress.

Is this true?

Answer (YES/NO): NO